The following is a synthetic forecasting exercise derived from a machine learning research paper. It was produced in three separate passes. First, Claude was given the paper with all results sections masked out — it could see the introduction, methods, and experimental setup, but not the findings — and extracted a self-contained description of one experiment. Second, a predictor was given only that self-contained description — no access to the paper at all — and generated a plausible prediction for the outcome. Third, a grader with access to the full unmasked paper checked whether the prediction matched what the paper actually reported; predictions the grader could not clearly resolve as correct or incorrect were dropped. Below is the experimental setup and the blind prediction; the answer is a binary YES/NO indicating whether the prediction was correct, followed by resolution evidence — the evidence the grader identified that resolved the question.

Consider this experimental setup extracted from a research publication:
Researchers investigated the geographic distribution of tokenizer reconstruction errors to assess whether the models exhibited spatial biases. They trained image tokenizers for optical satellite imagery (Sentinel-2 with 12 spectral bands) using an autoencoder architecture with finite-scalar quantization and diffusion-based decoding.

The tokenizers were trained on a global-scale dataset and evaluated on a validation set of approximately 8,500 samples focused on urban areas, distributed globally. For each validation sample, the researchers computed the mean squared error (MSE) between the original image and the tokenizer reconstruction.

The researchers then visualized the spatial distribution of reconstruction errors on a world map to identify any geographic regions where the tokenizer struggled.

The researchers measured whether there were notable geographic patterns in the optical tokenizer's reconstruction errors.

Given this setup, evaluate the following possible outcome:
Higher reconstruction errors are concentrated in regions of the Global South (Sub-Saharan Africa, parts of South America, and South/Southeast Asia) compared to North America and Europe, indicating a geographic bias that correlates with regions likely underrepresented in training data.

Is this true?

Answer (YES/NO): NO